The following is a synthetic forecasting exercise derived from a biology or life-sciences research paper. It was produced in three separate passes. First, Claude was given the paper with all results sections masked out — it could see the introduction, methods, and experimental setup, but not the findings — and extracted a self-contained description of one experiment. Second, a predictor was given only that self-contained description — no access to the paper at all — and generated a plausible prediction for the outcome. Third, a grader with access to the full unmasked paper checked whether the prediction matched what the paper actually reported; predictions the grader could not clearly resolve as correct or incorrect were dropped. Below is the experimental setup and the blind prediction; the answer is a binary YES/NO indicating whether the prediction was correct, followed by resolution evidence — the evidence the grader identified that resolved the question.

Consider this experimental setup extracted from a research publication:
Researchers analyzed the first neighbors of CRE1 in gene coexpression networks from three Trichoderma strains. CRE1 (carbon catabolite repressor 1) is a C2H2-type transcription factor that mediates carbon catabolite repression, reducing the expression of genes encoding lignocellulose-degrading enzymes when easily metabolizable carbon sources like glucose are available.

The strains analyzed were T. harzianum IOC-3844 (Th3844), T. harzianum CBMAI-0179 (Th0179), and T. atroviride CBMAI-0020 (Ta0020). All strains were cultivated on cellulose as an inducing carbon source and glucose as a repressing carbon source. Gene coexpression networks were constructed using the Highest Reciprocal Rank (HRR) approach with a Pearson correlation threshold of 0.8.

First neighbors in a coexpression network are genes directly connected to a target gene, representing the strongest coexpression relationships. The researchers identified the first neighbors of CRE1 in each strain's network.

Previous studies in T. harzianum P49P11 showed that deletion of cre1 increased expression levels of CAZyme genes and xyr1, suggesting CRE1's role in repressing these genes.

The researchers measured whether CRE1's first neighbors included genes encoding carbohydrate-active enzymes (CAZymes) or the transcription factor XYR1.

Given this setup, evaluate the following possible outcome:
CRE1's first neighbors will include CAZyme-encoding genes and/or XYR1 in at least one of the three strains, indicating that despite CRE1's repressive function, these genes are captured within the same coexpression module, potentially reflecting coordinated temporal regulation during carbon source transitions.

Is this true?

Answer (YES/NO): YES